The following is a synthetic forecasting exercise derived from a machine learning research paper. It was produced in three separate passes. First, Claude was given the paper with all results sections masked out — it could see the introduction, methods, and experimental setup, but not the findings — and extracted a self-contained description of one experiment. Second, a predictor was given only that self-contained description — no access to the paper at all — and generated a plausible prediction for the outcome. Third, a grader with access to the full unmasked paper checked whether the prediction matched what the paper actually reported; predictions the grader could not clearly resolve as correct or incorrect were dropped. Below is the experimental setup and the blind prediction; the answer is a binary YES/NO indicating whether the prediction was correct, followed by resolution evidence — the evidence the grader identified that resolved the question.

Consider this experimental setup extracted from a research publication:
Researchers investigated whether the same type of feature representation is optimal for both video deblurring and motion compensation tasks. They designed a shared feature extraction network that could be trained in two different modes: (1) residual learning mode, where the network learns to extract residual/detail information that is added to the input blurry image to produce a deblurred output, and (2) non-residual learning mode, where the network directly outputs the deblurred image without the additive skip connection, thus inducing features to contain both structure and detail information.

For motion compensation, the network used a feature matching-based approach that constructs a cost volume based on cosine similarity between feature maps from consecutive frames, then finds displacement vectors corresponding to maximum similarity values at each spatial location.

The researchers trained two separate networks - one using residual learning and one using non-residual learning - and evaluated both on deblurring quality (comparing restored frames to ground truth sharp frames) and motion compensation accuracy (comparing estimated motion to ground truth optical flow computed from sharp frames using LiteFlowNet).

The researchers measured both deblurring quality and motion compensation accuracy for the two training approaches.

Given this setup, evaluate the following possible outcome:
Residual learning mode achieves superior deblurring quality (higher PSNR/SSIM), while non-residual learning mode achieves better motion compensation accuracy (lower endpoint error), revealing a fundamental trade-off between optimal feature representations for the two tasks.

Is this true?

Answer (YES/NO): YES